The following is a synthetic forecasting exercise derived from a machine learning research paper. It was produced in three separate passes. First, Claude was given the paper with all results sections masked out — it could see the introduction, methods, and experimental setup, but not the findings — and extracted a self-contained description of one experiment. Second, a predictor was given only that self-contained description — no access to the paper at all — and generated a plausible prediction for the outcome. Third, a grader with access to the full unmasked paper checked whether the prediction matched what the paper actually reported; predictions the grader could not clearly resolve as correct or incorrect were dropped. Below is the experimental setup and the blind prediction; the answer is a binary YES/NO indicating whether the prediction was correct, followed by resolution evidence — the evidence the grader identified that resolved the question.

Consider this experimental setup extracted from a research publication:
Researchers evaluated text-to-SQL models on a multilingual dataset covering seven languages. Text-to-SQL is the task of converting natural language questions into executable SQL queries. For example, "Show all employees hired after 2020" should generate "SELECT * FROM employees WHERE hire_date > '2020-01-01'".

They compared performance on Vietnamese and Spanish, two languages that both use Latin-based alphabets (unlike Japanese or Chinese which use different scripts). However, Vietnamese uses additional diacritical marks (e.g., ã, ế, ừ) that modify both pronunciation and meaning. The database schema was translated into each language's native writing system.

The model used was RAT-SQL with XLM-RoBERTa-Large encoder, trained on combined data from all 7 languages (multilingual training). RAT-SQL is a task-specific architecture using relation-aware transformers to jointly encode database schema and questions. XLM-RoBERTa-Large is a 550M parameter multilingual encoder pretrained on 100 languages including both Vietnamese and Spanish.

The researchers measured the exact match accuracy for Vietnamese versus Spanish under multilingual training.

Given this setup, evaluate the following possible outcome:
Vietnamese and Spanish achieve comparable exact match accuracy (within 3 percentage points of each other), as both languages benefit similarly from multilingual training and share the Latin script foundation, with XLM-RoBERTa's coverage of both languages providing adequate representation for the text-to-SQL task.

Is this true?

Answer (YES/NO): YES